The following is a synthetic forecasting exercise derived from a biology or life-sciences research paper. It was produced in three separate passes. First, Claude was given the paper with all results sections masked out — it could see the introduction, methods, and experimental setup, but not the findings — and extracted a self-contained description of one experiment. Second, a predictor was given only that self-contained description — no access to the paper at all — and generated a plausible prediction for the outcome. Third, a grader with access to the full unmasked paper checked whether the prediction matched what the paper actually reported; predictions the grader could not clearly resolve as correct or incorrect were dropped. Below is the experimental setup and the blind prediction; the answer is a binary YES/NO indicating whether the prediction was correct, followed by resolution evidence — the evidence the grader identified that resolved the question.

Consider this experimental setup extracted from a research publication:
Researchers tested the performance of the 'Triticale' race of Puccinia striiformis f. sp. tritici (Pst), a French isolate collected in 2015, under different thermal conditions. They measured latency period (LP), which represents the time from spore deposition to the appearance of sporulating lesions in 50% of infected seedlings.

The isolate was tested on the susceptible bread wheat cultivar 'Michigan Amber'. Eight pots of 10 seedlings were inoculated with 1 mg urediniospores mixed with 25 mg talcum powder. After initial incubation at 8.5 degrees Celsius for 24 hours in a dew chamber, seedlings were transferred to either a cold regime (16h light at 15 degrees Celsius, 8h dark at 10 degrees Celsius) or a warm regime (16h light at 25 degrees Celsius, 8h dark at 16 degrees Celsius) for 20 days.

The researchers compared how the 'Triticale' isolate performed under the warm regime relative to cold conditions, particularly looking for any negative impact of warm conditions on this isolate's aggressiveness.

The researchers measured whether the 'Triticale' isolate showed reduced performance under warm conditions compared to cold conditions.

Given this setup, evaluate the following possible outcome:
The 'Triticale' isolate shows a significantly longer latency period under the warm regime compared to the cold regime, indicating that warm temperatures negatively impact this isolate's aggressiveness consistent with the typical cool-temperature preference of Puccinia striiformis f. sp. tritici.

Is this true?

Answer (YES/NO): NO